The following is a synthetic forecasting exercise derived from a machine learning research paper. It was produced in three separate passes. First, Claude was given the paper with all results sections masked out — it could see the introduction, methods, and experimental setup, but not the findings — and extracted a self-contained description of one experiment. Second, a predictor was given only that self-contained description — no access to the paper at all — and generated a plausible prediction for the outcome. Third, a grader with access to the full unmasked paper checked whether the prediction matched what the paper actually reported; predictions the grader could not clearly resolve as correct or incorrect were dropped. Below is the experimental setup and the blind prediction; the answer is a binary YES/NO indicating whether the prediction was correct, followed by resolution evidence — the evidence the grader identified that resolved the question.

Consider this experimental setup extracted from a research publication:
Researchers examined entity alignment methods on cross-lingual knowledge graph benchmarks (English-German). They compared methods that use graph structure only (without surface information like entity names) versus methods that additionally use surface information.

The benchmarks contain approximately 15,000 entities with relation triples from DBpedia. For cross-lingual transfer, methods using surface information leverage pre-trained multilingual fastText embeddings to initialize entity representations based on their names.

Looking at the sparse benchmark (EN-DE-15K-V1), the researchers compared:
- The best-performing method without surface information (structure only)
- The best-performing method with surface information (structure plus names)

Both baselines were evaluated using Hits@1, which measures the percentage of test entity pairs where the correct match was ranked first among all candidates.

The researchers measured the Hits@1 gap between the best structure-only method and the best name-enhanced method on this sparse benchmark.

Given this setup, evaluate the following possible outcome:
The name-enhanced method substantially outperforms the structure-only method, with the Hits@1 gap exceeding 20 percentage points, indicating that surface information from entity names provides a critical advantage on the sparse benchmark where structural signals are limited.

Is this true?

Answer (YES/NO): NO